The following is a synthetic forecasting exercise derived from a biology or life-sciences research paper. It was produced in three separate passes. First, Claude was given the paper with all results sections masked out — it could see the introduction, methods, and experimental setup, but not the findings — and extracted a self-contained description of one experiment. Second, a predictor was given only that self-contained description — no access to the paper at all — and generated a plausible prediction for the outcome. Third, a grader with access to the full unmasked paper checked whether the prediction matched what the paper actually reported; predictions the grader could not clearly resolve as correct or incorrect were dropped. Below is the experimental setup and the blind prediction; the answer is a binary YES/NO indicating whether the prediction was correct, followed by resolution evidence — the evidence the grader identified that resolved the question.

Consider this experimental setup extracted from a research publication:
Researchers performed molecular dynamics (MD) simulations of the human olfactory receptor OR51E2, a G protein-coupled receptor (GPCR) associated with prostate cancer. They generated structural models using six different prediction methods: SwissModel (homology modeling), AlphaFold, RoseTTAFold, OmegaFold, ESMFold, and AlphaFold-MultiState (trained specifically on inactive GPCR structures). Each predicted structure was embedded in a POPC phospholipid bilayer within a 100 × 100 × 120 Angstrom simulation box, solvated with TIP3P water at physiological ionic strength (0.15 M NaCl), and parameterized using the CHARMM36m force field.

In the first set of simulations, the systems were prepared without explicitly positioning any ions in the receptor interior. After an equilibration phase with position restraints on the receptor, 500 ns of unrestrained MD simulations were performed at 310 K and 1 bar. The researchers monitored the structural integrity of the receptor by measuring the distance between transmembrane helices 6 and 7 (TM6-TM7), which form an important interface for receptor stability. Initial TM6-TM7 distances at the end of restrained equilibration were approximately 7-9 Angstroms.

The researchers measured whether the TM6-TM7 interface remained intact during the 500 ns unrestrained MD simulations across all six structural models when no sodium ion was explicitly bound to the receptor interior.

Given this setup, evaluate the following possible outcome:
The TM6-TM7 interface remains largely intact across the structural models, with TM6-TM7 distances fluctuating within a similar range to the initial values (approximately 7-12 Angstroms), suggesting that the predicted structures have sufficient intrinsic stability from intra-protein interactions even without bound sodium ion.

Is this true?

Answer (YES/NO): NO